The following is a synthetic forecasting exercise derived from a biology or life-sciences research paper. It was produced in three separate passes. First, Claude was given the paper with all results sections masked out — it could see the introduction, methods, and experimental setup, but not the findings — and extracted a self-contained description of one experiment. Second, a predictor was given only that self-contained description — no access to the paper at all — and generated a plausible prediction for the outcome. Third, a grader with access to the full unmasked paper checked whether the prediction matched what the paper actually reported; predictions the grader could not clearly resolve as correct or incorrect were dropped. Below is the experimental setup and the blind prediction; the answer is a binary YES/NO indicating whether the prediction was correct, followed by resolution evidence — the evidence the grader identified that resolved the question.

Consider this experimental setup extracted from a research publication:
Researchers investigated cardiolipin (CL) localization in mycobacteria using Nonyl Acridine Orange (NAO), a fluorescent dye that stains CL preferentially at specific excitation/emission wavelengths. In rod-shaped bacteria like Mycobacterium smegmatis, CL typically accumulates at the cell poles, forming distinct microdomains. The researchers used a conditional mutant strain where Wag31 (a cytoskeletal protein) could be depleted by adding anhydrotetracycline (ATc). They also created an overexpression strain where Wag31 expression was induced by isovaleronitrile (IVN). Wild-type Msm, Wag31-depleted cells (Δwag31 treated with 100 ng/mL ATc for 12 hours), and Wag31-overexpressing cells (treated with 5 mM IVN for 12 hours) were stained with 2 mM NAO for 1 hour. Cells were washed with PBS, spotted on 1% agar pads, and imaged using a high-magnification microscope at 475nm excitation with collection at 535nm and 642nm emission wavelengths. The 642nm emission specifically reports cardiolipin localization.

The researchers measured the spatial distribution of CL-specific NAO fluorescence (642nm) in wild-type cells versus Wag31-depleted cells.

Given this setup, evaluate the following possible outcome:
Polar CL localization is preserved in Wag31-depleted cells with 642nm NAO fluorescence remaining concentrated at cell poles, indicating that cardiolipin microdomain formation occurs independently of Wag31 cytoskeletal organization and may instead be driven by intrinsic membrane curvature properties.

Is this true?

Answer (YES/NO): NO